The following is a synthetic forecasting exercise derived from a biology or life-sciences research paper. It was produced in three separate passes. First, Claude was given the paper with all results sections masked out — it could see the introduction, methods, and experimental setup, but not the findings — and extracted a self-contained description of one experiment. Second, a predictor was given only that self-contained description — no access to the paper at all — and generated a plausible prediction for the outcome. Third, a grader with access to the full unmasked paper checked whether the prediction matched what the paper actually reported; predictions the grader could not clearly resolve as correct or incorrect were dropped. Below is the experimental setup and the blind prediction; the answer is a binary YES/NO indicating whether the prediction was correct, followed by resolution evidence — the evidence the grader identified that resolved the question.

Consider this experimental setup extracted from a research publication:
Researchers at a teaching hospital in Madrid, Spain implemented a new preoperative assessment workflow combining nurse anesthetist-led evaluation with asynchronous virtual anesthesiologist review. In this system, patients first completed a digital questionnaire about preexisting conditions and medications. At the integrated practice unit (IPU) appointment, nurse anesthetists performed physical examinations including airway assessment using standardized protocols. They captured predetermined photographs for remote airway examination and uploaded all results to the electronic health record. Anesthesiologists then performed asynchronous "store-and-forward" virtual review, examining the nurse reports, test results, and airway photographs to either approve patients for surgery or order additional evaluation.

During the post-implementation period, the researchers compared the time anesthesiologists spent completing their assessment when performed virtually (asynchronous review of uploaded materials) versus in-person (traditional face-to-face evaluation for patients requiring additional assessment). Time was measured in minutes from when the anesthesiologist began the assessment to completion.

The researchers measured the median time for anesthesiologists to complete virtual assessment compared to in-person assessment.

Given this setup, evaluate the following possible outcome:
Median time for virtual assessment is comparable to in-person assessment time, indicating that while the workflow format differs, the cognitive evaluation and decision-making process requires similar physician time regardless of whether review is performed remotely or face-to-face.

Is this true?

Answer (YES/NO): NO